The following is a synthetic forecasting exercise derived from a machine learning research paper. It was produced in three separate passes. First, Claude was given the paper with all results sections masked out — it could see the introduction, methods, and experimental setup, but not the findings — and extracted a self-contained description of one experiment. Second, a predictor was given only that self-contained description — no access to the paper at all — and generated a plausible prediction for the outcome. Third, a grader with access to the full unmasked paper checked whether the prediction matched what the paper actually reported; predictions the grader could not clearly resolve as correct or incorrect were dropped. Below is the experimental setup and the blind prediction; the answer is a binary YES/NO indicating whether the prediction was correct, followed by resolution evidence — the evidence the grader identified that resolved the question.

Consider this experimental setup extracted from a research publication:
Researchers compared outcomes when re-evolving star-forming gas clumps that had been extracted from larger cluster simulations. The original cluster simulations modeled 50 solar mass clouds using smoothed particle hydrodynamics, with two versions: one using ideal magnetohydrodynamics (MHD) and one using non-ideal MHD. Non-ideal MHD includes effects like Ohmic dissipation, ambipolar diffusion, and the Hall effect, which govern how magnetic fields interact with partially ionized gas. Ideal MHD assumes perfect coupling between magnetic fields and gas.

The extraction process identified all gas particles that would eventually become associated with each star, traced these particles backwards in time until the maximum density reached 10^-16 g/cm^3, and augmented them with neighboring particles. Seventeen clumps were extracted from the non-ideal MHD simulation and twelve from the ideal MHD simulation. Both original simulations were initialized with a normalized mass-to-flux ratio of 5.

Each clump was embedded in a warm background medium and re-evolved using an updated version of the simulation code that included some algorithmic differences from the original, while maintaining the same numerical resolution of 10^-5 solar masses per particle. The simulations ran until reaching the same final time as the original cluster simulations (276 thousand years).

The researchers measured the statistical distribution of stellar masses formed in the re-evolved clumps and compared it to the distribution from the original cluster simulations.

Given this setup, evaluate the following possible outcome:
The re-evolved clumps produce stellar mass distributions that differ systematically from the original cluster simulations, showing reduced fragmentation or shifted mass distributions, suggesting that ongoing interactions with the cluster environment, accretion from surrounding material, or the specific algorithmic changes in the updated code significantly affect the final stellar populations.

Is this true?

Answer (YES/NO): NO